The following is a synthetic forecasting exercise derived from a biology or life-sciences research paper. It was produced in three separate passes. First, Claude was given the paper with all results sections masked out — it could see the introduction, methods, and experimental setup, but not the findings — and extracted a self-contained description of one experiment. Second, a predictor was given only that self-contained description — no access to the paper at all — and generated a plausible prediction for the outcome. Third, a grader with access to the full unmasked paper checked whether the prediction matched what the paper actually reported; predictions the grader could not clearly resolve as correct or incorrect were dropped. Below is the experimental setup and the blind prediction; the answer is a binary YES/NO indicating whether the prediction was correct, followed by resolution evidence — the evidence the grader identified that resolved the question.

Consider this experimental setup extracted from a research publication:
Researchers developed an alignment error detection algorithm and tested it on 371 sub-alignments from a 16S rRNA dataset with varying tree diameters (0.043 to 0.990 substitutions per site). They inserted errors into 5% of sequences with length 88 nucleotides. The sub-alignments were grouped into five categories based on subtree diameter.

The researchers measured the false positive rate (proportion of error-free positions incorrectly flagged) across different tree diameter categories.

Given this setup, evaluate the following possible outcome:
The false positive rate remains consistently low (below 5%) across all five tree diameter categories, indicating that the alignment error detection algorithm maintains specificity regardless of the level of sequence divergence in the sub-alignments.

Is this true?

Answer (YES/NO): NO